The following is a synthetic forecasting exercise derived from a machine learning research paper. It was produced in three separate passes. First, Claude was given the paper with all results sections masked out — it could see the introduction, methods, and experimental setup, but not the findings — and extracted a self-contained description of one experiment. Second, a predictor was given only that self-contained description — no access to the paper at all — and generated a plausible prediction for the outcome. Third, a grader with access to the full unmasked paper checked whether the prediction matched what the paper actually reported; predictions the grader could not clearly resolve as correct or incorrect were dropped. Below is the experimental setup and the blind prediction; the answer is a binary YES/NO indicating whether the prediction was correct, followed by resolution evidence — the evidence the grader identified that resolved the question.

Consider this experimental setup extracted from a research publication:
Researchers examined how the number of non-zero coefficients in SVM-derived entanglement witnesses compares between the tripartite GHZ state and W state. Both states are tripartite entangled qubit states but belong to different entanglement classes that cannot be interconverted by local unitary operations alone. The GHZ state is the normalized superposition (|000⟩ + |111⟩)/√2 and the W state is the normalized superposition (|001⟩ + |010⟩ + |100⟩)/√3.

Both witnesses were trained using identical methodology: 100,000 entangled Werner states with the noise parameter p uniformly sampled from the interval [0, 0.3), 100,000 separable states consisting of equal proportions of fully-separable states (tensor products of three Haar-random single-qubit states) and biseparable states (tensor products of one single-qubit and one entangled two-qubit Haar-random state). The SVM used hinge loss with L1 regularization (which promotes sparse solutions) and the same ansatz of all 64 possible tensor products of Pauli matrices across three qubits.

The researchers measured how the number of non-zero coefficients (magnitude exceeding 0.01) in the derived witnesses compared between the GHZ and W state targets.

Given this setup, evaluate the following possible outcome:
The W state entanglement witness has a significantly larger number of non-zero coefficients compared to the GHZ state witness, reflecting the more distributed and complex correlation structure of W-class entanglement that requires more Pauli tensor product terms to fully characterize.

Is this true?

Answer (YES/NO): YES